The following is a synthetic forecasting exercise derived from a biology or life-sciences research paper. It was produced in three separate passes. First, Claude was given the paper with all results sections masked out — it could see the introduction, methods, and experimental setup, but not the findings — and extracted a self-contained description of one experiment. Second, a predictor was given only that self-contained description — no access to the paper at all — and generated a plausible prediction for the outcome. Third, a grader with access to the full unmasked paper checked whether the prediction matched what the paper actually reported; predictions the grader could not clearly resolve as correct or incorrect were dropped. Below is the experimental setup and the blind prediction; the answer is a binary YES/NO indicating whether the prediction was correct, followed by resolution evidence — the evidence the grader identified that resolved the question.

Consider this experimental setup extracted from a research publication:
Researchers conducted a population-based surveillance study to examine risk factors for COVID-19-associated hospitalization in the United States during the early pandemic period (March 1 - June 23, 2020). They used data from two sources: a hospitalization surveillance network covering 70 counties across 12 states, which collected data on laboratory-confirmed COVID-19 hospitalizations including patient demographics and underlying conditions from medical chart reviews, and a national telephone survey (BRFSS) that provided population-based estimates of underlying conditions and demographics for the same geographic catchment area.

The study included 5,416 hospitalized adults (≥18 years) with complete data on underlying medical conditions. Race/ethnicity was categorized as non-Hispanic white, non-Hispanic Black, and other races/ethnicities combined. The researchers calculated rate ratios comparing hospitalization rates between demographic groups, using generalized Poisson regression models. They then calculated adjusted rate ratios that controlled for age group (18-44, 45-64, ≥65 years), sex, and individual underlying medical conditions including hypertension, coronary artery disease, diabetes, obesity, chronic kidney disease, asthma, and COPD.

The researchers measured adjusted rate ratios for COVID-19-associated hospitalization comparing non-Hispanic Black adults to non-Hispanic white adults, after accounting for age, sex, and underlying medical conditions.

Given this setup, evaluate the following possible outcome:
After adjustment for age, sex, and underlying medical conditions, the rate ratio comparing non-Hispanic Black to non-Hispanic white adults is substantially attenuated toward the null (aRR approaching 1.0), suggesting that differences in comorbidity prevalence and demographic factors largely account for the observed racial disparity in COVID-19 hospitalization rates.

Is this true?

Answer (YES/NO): NO